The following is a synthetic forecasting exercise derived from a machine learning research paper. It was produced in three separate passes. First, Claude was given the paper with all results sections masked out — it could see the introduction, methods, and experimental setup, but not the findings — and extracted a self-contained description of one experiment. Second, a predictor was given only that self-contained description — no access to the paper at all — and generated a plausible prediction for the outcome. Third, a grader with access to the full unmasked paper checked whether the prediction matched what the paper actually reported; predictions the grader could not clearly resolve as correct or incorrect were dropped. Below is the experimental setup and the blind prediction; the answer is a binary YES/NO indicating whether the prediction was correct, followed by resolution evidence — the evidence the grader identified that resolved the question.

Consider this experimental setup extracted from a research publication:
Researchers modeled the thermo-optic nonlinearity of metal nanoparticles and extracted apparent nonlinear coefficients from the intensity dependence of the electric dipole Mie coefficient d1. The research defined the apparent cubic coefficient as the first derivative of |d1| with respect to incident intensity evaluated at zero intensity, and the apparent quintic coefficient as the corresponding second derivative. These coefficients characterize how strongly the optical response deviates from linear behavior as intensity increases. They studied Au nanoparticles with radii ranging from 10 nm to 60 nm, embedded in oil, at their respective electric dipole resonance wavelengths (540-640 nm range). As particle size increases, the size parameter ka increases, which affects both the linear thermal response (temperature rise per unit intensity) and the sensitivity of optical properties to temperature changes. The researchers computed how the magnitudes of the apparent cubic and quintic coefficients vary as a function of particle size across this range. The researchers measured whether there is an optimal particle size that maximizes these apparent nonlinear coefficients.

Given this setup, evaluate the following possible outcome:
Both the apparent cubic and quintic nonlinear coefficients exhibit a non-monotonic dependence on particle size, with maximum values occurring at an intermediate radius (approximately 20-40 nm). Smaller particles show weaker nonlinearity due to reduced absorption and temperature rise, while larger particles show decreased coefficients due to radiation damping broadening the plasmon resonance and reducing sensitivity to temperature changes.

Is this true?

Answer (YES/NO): YES